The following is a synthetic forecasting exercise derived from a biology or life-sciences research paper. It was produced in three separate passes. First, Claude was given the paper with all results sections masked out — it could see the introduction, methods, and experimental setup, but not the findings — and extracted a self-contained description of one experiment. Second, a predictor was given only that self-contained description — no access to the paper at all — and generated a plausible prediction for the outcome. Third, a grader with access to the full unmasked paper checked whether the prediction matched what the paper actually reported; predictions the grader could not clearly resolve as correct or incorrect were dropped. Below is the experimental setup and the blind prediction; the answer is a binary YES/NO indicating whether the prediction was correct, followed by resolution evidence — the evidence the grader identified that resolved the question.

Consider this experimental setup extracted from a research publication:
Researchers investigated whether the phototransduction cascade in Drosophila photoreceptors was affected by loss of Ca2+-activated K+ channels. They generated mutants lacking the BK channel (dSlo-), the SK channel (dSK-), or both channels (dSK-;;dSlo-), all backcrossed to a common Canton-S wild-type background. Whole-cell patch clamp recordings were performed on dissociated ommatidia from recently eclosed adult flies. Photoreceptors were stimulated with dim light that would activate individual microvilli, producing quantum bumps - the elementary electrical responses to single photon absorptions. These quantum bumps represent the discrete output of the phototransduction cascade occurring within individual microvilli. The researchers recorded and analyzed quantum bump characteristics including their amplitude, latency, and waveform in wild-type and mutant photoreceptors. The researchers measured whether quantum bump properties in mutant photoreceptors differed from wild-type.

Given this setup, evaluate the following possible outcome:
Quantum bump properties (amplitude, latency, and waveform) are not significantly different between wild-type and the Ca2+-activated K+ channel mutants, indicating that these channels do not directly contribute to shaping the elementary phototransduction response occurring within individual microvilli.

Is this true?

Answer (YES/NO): YES